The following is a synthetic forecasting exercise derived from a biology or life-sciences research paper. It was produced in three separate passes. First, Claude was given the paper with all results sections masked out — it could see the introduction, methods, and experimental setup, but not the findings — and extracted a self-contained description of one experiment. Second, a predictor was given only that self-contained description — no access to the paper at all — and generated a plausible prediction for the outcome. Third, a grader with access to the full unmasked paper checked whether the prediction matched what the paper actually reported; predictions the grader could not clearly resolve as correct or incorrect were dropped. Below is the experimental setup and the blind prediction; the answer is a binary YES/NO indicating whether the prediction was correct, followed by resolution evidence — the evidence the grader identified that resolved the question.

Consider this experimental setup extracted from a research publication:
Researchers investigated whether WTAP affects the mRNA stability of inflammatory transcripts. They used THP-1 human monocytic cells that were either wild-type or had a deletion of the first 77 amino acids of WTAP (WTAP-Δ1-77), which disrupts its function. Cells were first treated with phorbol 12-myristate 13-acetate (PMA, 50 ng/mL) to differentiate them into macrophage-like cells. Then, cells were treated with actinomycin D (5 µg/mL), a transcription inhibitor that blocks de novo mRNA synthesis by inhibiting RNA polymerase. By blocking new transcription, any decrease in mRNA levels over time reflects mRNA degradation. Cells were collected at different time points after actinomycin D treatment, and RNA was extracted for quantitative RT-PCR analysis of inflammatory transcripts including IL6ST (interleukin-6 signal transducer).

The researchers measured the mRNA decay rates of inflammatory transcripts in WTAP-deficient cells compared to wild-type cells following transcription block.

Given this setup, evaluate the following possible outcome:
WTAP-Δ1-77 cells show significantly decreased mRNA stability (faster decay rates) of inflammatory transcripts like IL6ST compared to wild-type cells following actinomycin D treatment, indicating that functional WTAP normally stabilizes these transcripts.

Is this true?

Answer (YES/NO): NO